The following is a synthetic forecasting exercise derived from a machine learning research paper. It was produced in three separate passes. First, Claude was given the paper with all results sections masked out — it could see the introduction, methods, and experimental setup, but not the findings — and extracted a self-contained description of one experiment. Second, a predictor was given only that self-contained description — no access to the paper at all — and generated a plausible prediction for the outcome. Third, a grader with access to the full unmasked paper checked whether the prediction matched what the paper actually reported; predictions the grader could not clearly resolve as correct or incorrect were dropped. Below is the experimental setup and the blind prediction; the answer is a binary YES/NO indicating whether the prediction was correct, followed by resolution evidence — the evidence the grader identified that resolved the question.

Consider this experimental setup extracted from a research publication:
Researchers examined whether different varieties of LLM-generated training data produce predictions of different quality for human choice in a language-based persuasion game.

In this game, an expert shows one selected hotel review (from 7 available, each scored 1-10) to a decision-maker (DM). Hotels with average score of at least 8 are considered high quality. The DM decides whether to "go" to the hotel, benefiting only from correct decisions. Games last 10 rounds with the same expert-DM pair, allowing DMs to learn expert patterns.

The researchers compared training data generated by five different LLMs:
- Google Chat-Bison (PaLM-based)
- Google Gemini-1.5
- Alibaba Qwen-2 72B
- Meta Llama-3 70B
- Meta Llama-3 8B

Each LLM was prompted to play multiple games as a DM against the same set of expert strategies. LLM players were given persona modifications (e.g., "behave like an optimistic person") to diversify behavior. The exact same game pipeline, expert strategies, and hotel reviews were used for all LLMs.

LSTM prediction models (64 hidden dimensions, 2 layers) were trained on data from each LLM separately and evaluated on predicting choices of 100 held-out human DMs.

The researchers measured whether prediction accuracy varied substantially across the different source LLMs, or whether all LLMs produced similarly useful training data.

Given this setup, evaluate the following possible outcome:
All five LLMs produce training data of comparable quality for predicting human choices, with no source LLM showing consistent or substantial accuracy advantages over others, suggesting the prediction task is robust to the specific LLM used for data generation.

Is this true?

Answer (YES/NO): NO